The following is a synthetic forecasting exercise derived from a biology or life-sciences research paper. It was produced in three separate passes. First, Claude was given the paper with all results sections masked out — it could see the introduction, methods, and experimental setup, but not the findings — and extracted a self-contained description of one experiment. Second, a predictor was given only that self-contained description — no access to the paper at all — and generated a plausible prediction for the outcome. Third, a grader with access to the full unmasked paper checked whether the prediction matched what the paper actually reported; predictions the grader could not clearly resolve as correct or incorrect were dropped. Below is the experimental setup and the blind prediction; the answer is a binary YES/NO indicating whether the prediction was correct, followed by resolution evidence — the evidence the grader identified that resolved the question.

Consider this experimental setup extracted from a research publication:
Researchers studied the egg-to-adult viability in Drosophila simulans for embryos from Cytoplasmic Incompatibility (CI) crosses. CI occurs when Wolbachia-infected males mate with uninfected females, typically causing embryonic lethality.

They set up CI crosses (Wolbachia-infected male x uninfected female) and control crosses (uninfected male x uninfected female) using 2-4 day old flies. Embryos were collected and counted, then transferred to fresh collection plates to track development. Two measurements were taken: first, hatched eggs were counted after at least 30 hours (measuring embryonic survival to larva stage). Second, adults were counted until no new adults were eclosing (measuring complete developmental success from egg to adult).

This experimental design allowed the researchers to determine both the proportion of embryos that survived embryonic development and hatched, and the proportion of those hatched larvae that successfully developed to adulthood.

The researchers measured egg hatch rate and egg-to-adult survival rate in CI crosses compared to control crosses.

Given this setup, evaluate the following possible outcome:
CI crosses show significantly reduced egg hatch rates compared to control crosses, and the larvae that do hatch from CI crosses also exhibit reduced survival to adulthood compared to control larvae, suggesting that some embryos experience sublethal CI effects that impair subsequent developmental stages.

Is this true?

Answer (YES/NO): YES